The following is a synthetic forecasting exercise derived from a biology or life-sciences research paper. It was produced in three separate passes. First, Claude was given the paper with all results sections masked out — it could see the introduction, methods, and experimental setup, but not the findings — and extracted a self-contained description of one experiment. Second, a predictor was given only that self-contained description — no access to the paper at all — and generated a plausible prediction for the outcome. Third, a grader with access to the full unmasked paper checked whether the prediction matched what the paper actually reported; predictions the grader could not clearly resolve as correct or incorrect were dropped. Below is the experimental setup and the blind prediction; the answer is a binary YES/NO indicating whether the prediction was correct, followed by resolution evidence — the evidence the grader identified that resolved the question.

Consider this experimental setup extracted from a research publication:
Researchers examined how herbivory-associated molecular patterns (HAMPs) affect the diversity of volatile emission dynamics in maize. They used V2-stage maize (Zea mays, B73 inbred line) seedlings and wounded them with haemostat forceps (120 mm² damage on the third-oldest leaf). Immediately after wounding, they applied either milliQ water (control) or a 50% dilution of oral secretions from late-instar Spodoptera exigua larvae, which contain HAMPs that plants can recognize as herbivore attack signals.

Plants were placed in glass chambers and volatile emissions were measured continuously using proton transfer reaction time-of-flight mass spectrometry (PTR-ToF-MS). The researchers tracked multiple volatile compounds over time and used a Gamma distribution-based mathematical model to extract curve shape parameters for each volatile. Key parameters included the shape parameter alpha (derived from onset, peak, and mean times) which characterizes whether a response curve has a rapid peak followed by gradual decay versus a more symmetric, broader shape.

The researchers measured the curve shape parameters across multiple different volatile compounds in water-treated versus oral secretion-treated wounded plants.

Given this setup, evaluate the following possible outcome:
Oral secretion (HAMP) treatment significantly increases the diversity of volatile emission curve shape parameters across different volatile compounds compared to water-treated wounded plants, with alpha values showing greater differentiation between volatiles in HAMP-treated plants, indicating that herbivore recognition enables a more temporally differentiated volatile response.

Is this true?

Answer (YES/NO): YES